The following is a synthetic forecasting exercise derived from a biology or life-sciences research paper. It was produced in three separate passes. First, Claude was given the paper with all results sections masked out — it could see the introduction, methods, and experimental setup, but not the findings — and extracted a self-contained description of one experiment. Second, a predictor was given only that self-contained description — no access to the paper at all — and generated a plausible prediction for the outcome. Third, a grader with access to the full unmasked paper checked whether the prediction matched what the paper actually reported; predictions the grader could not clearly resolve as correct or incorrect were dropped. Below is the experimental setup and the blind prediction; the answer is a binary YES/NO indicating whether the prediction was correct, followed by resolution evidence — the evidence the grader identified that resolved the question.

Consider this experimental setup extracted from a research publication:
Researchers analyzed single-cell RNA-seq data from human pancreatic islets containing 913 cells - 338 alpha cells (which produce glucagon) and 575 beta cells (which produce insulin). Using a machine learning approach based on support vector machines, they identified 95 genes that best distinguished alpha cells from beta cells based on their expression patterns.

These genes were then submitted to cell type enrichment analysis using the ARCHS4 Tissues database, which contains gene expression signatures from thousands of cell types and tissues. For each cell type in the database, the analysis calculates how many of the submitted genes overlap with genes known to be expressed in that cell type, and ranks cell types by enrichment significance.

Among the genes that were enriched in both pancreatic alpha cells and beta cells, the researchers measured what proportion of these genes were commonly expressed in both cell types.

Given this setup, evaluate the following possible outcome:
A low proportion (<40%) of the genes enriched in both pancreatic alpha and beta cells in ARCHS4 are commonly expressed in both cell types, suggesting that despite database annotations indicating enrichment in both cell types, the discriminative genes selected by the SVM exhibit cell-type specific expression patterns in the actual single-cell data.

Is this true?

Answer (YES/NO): NO